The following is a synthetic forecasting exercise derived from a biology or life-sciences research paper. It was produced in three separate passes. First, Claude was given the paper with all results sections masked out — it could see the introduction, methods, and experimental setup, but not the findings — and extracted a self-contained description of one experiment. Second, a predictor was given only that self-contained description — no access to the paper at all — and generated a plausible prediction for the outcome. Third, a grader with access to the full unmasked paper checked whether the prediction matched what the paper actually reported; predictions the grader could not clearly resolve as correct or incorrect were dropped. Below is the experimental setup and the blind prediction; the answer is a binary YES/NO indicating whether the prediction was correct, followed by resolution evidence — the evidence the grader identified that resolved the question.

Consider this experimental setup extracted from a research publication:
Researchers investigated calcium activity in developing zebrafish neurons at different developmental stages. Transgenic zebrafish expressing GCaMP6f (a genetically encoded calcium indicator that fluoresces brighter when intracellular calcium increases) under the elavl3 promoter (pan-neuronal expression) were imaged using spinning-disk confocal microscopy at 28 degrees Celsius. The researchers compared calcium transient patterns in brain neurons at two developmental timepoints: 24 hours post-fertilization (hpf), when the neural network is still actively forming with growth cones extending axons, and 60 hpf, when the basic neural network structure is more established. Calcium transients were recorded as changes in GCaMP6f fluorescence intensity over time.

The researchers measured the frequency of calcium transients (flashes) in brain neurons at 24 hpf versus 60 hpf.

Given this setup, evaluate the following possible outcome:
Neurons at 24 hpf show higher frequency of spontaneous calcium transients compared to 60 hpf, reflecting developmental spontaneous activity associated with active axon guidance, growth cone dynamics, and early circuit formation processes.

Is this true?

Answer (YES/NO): NO